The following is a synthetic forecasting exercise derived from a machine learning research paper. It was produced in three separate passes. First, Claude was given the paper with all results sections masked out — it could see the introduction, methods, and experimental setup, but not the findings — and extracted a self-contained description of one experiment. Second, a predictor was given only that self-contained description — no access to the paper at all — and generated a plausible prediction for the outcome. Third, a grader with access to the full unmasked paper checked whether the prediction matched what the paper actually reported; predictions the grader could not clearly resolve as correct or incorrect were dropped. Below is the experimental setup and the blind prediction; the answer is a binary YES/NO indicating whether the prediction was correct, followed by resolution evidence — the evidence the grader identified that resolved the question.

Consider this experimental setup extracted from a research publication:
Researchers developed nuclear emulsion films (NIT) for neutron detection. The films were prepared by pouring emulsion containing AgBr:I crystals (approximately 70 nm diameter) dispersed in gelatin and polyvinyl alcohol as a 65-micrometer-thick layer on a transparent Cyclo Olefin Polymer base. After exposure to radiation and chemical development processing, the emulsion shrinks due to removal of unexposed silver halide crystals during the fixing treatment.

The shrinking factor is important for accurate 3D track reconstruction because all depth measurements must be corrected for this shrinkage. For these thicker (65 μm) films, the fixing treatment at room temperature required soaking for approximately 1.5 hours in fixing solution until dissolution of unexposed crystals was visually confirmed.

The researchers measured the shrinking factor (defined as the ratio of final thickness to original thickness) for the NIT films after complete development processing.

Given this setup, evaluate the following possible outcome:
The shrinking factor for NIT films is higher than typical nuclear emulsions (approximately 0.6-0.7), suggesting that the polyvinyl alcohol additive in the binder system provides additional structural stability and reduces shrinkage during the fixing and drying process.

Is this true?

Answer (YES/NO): YES